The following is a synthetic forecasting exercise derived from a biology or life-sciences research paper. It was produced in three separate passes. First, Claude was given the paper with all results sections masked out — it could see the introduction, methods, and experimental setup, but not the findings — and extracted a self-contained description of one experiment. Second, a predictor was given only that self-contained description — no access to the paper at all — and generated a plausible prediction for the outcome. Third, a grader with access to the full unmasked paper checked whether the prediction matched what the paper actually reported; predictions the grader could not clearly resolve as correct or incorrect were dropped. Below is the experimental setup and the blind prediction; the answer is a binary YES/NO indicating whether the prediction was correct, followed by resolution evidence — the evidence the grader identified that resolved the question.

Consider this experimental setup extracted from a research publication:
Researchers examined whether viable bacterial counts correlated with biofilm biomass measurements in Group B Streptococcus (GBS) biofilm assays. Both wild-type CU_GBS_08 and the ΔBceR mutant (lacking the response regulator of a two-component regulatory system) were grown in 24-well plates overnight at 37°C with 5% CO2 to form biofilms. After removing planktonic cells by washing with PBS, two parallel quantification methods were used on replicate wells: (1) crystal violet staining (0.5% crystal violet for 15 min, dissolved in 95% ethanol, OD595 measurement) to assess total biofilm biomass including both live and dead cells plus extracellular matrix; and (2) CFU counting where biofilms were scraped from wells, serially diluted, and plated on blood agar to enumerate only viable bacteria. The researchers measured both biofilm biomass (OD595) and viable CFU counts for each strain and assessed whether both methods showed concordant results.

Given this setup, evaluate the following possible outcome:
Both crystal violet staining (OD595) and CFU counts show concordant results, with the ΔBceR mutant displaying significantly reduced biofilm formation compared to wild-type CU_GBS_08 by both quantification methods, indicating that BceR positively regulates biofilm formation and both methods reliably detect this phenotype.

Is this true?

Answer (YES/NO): YES